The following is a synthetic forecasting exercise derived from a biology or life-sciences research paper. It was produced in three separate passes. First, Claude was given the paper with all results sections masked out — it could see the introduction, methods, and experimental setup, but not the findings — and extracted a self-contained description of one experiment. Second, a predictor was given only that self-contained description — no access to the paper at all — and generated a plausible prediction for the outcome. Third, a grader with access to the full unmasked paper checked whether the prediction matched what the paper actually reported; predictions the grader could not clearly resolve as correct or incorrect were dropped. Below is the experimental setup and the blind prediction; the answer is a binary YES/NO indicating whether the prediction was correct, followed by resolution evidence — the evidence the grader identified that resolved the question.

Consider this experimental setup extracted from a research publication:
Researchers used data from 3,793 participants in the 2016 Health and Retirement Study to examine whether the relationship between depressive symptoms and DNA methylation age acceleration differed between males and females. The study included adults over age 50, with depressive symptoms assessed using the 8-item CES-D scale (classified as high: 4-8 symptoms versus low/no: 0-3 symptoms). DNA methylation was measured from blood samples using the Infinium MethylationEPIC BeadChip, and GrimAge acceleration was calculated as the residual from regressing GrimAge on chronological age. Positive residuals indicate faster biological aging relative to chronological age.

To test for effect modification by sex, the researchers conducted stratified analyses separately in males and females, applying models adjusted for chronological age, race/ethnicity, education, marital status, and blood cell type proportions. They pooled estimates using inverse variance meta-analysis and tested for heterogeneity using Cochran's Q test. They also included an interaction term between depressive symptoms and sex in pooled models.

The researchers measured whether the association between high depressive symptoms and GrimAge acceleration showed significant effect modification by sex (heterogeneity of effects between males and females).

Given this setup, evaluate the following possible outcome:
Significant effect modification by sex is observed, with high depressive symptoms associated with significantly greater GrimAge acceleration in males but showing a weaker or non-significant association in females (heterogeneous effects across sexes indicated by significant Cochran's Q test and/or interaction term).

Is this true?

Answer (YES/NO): YES